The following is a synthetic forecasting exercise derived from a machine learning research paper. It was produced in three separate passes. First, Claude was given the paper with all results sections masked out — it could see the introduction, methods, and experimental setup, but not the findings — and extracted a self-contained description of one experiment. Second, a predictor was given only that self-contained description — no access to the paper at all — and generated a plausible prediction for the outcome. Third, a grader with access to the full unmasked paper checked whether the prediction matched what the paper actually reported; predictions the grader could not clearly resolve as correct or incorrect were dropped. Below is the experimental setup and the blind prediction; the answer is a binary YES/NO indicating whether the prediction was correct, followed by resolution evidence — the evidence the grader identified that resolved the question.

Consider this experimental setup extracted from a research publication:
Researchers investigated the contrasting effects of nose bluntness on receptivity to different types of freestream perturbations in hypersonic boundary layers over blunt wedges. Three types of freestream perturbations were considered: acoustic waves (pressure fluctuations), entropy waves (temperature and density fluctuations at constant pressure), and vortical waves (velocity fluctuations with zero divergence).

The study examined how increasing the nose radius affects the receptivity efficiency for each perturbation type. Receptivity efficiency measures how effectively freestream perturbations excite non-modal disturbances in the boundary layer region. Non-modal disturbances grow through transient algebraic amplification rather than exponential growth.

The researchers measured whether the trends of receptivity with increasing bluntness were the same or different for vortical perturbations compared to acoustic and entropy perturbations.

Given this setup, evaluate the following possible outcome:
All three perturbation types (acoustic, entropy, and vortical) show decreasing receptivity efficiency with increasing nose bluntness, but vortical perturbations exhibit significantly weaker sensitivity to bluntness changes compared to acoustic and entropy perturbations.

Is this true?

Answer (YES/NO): NO